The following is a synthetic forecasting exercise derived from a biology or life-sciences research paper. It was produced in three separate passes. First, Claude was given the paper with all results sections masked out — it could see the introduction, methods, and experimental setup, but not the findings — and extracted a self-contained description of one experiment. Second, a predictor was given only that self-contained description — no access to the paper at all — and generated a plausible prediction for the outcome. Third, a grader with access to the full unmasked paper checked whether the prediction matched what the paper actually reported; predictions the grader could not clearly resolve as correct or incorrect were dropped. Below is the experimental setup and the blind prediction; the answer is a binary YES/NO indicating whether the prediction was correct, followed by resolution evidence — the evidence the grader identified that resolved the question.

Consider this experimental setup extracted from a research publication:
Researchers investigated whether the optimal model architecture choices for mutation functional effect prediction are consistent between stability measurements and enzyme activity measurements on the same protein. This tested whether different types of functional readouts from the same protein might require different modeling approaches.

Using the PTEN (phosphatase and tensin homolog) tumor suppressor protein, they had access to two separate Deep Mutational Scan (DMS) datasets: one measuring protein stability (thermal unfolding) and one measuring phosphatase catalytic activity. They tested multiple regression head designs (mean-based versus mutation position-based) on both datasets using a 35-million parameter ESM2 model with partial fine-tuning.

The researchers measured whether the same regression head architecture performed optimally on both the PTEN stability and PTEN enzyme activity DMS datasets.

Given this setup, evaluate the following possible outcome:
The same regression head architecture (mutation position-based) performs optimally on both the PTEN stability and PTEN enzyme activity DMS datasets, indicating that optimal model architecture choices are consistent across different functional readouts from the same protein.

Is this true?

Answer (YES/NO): YES